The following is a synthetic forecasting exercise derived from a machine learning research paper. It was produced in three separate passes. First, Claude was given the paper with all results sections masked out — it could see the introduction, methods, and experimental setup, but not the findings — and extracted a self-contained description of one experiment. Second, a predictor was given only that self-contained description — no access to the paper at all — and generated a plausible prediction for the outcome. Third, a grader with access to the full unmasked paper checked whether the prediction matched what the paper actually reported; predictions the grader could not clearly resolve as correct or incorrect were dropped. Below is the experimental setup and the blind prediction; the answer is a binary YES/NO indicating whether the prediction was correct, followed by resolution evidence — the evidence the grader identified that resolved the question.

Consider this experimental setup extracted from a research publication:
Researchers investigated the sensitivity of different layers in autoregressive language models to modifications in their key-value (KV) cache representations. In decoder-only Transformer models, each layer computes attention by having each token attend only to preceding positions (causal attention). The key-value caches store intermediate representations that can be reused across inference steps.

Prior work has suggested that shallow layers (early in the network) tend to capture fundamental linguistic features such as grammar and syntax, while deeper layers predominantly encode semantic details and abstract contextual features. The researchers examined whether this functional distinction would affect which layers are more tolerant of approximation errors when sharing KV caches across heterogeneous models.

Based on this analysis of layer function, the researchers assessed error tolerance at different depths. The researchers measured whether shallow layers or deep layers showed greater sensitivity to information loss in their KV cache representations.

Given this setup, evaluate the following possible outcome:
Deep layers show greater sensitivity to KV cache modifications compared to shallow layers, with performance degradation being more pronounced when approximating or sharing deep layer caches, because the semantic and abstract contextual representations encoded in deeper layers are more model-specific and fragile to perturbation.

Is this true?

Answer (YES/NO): NO